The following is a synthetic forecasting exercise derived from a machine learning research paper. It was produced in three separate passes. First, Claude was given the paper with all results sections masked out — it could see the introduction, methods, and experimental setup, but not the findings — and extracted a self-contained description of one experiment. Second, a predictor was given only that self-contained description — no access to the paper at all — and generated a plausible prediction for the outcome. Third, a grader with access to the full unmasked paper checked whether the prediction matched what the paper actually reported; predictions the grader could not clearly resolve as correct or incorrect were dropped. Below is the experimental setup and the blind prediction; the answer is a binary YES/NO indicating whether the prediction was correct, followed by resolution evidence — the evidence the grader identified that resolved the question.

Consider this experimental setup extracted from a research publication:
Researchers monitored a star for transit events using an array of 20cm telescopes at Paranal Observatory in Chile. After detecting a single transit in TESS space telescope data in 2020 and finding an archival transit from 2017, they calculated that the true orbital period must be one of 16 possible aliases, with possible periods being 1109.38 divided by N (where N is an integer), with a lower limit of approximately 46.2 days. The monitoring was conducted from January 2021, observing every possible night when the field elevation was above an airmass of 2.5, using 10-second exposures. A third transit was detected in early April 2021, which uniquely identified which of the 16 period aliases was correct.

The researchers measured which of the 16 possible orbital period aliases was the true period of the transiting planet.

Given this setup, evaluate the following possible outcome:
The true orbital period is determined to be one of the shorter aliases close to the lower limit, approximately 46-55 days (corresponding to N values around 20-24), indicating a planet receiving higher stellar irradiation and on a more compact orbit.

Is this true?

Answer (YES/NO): NO